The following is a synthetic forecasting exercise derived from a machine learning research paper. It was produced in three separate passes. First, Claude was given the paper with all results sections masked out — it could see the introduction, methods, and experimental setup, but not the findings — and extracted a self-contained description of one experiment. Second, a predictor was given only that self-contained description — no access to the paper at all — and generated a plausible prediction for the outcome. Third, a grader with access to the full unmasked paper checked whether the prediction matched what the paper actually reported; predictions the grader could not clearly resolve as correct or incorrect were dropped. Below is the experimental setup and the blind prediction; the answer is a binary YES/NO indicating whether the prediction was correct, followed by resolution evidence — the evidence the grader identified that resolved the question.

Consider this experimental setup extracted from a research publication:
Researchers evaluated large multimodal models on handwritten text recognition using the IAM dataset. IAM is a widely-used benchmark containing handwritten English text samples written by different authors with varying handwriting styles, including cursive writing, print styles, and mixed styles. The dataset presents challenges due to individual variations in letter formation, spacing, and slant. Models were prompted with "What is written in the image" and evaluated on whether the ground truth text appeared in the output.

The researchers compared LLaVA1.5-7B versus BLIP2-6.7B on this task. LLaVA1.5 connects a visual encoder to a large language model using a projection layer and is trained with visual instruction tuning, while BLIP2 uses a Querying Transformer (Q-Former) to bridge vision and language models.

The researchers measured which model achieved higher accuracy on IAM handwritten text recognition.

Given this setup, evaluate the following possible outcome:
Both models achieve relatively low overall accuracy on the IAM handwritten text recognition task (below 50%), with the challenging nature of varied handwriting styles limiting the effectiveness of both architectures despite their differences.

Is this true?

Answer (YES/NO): NO